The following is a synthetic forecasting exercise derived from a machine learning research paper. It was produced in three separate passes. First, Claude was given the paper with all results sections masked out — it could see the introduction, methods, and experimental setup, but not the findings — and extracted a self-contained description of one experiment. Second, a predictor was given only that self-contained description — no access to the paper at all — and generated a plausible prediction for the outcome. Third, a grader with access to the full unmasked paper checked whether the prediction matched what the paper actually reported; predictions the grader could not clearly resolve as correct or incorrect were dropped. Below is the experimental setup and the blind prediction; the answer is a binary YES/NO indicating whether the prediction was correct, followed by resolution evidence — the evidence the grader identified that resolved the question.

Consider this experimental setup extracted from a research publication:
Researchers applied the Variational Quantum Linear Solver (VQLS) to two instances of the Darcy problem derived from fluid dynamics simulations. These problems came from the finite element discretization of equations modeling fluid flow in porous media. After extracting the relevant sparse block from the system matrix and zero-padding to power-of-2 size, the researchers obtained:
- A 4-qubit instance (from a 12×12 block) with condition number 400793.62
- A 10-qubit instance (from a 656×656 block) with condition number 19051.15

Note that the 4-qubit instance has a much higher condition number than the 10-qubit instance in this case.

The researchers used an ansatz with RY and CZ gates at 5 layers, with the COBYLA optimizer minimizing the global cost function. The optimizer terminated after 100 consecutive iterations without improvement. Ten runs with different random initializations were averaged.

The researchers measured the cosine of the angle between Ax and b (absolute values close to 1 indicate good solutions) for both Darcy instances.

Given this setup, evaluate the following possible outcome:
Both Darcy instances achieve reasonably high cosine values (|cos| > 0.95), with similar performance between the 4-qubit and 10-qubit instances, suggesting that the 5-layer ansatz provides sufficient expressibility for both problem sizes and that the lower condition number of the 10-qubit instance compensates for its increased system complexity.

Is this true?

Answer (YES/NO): NO